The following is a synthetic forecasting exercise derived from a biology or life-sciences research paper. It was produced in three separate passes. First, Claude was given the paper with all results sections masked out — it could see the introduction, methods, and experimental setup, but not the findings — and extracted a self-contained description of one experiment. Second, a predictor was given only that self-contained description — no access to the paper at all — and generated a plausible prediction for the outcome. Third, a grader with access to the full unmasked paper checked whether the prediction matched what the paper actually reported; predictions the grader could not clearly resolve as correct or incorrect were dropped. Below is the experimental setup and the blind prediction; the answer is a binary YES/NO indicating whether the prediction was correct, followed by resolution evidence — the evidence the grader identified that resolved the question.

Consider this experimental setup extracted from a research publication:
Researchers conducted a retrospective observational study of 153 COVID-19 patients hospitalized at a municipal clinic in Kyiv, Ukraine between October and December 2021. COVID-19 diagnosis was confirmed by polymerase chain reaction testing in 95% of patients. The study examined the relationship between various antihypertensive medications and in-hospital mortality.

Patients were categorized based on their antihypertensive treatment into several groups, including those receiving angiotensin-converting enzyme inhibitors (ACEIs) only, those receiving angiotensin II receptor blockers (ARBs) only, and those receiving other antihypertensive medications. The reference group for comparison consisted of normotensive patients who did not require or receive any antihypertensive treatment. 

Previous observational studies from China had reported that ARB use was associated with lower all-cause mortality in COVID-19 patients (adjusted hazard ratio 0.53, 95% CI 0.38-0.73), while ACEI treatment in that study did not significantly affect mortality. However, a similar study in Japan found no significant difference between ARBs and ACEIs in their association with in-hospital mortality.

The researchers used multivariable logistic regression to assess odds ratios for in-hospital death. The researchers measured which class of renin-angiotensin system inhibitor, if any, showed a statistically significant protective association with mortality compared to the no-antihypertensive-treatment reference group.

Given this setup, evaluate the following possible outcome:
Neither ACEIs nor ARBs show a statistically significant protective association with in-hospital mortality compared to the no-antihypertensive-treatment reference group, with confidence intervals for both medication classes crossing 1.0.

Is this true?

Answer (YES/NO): NO